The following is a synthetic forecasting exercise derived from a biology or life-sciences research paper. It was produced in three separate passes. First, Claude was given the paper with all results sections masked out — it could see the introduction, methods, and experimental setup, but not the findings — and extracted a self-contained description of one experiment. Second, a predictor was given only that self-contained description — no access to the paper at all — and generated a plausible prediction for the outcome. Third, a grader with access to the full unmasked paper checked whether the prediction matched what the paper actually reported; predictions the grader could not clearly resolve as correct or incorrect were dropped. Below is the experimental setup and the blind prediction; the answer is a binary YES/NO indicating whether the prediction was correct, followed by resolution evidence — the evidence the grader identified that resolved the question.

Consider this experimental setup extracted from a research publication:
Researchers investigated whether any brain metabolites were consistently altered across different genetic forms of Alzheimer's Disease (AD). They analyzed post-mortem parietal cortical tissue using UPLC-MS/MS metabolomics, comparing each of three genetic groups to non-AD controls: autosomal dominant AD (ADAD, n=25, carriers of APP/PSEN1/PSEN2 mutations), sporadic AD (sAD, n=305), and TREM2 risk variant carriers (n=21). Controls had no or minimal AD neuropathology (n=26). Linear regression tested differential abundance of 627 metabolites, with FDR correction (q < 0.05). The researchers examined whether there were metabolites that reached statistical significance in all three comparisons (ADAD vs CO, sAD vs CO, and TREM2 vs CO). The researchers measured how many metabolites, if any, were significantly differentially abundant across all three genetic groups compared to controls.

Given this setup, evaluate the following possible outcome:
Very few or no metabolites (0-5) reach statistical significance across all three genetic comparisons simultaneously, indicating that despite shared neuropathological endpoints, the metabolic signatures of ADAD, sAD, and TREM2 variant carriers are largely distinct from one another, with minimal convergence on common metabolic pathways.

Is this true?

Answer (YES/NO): YES